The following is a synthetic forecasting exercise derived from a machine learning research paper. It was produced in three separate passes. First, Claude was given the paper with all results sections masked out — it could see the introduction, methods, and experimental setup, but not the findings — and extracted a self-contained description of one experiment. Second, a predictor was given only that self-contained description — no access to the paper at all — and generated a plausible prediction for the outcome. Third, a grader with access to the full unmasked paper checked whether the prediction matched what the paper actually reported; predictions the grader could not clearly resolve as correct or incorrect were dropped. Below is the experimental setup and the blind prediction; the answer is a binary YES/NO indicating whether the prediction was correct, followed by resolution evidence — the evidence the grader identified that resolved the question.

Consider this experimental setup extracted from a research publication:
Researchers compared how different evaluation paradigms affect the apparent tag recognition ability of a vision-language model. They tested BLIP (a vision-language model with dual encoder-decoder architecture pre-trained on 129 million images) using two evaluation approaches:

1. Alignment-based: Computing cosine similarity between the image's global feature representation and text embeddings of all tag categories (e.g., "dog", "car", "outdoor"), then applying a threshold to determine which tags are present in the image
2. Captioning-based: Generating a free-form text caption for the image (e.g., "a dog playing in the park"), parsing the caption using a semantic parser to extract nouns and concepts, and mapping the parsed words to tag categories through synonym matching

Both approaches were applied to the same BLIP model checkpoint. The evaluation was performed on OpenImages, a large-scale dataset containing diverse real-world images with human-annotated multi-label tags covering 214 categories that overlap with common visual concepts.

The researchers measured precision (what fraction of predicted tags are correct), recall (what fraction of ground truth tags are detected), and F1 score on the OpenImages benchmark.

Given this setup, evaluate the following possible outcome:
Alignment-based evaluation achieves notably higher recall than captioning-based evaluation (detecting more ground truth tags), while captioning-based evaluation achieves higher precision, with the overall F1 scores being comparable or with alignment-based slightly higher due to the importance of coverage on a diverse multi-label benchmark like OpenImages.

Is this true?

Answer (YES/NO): NO